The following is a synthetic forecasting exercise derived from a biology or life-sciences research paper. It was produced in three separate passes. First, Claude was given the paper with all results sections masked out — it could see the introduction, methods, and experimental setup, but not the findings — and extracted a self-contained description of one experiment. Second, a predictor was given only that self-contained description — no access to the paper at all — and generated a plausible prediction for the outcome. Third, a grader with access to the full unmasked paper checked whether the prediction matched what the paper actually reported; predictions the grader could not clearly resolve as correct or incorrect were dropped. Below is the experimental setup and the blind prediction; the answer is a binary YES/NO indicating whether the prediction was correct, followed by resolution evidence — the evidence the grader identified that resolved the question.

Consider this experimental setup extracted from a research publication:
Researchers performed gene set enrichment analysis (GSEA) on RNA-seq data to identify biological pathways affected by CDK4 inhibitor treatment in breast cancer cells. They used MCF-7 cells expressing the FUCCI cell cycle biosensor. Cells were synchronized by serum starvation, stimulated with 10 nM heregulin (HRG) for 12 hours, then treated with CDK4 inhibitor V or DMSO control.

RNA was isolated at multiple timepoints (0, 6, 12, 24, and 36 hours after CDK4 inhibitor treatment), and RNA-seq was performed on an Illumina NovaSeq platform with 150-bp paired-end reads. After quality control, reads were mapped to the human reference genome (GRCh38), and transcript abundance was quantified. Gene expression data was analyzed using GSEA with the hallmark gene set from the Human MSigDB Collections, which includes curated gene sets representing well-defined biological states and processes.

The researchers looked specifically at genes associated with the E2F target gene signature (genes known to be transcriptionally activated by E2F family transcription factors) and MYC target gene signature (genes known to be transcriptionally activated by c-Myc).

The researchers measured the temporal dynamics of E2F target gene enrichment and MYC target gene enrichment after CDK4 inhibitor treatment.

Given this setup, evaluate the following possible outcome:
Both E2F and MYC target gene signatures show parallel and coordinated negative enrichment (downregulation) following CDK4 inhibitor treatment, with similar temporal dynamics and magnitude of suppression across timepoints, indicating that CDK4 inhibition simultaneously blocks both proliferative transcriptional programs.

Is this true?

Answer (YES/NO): NO